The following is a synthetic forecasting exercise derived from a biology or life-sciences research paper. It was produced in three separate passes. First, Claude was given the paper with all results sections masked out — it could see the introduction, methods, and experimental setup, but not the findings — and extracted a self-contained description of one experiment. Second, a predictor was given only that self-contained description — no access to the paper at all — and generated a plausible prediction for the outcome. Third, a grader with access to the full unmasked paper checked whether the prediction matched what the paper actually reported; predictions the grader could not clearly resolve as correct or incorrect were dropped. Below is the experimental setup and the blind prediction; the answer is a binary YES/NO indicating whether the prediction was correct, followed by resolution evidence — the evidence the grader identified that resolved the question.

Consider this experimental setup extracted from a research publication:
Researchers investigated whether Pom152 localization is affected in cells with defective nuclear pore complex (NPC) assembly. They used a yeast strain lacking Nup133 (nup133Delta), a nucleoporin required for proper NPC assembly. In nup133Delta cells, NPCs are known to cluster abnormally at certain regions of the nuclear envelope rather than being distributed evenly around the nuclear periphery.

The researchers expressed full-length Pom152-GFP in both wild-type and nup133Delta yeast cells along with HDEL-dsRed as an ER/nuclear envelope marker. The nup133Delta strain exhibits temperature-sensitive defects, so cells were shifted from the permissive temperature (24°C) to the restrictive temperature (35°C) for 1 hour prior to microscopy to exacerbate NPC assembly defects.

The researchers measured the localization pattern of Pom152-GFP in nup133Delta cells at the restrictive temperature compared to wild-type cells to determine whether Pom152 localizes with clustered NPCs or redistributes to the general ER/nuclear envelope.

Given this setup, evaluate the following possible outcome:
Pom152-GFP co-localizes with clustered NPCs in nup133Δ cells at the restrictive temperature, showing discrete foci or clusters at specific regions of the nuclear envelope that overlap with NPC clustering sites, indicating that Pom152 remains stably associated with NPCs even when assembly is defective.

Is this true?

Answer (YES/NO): YES